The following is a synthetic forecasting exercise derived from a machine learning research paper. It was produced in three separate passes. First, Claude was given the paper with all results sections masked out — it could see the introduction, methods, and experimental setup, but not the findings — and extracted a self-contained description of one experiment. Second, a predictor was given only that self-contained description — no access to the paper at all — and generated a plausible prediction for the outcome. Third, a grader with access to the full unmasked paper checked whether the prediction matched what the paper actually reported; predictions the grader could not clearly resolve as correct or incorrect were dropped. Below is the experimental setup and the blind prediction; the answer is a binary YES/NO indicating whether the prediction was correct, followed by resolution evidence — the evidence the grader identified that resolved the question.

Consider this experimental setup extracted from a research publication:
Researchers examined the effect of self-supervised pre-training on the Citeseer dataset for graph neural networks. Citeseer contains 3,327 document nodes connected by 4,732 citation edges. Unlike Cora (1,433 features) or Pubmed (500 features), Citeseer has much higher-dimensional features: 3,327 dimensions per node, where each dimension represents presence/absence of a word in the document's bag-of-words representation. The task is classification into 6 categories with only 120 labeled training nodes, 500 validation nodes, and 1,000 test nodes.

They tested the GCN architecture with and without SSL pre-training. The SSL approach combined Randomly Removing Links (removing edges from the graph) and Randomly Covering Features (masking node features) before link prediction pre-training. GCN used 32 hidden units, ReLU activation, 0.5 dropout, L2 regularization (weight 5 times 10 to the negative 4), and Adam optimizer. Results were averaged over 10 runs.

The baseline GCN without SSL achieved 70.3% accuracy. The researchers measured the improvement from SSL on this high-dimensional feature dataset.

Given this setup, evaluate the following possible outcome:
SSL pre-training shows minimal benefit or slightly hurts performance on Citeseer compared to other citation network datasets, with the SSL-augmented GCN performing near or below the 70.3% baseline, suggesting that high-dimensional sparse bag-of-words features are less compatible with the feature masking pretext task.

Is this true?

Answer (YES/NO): NO